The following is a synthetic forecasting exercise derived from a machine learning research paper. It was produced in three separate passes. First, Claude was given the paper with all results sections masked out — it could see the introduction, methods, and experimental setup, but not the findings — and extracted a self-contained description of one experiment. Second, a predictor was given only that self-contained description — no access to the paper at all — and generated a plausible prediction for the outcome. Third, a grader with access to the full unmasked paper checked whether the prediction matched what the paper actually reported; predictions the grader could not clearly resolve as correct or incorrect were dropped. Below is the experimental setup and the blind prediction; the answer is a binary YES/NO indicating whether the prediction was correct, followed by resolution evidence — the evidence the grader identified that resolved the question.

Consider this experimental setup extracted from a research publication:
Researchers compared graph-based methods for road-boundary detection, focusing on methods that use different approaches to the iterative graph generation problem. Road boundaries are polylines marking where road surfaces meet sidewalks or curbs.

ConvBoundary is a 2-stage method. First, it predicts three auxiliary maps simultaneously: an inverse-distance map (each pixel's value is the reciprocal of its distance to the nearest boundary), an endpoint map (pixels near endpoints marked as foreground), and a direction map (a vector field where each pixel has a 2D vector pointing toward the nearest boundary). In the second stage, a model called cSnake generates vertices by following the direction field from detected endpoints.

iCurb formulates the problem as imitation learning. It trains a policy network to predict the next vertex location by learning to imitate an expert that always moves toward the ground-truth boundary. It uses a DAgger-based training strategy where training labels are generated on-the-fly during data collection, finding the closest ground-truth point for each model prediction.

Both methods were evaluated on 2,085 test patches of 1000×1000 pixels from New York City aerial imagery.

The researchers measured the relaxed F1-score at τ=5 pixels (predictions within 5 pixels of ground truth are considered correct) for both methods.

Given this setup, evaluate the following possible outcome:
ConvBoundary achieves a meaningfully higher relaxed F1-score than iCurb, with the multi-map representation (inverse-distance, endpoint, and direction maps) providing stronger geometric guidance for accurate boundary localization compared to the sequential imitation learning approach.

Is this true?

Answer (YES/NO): NO